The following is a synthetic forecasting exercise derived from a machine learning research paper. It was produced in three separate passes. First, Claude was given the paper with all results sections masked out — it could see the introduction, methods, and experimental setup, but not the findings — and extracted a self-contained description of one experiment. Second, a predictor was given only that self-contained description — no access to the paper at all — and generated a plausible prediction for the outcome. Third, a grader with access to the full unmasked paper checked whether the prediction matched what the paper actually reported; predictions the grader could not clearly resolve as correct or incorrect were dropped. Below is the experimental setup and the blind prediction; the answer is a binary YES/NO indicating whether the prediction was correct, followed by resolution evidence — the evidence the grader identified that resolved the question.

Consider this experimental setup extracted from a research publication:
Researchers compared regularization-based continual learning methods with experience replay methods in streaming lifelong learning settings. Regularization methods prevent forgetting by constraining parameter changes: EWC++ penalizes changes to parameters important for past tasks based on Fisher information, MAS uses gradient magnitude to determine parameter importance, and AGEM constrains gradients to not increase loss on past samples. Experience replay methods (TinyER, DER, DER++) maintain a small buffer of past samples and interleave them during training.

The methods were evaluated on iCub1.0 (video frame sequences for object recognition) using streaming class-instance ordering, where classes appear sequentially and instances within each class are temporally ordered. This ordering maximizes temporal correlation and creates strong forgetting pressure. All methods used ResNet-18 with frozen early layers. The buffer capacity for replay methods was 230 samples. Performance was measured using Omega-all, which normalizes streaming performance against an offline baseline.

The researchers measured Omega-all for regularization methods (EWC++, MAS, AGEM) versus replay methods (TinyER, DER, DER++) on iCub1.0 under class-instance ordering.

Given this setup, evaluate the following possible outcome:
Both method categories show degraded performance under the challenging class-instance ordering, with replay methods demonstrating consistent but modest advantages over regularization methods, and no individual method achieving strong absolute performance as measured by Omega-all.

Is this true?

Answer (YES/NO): NO